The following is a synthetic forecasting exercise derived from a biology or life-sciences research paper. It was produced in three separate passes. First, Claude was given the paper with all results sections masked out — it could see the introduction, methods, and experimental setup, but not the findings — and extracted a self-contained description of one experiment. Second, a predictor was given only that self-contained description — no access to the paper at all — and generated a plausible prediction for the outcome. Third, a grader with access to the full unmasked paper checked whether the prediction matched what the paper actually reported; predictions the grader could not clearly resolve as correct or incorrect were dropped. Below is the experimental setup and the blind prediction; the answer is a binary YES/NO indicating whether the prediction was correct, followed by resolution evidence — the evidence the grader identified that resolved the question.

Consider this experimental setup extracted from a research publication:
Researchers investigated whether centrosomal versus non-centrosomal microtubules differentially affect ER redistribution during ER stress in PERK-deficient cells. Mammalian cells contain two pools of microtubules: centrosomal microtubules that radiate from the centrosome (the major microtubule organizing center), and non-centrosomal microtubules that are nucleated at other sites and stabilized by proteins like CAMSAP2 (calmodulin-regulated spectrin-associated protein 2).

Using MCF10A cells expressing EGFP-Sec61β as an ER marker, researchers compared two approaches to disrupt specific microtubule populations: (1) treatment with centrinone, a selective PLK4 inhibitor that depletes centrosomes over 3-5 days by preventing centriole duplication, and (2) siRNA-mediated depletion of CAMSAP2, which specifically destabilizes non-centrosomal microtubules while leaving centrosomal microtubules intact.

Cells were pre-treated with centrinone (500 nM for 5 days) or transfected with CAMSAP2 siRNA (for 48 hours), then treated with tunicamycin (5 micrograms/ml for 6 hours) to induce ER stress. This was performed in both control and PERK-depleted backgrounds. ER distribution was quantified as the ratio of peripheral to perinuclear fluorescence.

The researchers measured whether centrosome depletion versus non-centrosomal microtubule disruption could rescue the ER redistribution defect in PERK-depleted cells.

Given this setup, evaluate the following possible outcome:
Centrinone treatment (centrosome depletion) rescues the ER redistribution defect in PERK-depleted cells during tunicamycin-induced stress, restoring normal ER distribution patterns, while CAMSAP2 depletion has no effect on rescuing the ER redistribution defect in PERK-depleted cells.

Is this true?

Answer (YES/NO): NO